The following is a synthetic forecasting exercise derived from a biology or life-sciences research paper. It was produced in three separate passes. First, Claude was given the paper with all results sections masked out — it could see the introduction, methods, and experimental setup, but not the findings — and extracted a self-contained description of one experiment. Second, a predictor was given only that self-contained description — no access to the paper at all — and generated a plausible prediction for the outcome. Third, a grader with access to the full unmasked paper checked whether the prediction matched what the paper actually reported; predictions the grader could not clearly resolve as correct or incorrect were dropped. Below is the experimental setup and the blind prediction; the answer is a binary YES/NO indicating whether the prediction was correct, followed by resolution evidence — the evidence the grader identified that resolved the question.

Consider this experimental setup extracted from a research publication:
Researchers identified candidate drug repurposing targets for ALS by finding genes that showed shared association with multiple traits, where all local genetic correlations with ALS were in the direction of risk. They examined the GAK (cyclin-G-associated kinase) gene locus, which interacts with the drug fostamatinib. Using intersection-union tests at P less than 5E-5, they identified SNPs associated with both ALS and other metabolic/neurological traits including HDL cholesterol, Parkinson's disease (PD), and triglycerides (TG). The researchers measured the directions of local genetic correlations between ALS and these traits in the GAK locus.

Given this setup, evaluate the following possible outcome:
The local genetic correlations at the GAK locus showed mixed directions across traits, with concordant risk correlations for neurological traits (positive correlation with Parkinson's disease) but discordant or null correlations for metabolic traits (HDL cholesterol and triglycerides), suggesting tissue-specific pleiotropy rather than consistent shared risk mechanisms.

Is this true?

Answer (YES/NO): NO